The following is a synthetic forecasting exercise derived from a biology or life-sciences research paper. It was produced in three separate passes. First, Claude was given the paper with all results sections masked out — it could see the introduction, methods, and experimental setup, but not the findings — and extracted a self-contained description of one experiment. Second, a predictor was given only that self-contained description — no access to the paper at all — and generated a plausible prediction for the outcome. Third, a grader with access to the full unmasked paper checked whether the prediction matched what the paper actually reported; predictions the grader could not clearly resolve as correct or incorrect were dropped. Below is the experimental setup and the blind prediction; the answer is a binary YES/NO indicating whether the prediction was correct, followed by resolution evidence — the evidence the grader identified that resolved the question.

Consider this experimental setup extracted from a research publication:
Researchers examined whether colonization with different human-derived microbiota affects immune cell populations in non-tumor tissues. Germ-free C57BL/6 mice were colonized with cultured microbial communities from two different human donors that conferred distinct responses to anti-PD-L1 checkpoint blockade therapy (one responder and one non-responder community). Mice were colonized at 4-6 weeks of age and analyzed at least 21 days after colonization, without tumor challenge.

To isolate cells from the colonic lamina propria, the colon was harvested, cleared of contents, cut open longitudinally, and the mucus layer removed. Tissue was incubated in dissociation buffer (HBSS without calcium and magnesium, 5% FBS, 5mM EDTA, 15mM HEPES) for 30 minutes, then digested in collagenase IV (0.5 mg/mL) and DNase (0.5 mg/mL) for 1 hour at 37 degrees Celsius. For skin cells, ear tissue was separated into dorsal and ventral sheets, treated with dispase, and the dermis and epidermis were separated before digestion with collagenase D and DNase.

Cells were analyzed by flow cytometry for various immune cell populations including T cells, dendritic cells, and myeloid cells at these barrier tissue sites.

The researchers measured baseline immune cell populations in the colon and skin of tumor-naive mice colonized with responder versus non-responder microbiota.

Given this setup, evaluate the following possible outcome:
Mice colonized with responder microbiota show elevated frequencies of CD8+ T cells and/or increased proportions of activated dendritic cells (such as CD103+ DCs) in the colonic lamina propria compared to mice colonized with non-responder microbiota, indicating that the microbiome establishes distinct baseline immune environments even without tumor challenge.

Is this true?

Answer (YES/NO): NO